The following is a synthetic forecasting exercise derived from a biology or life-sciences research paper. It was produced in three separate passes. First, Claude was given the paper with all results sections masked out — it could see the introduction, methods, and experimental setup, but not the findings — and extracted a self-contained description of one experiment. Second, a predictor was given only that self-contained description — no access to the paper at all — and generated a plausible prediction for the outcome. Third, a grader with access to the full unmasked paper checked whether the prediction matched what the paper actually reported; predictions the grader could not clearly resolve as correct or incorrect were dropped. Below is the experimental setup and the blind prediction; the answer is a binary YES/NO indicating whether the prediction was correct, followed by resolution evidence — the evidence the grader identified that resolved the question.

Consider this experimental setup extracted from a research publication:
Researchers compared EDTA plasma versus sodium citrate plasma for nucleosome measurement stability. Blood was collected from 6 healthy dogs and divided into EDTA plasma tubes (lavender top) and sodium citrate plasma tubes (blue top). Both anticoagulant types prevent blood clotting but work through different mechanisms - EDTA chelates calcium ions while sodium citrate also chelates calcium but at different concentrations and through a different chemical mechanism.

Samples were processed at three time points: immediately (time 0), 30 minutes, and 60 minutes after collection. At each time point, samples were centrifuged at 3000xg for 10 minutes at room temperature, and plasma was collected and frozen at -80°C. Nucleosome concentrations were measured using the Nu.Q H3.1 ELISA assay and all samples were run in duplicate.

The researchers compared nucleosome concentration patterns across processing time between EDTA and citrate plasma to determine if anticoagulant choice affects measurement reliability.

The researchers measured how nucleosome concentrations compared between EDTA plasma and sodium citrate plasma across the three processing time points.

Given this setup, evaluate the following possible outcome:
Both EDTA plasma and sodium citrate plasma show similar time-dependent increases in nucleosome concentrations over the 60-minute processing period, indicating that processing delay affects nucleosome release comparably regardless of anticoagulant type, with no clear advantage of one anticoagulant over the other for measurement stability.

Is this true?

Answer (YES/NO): NO